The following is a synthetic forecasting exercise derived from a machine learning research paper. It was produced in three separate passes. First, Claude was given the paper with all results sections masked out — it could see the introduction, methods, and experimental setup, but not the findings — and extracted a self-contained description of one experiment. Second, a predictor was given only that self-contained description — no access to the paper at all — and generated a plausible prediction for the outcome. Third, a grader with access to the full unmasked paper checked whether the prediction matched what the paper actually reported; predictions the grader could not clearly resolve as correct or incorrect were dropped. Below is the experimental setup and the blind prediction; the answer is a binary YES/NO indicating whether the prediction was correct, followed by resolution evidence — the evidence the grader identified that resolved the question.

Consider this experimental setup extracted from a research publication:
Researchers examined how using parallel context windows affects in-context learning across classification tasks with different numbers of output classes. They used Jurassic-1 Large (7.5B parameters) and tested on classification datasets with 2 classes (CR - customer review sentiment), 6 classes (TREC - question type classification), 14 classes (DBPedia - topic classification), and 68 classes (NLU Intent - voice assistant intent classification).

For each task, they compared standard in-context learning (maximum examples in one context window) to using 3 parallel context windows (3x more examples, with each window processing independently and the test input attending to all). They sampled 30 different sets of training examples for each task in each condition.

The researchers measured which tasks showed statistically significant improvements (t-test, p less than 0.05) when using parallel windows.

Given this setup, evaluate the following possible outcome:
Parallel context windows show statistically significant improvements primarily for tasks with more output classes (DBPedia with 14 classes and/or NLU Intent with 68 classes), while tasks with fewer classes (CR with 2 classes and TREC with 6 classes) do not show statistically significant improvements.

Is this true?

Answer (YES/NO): NO